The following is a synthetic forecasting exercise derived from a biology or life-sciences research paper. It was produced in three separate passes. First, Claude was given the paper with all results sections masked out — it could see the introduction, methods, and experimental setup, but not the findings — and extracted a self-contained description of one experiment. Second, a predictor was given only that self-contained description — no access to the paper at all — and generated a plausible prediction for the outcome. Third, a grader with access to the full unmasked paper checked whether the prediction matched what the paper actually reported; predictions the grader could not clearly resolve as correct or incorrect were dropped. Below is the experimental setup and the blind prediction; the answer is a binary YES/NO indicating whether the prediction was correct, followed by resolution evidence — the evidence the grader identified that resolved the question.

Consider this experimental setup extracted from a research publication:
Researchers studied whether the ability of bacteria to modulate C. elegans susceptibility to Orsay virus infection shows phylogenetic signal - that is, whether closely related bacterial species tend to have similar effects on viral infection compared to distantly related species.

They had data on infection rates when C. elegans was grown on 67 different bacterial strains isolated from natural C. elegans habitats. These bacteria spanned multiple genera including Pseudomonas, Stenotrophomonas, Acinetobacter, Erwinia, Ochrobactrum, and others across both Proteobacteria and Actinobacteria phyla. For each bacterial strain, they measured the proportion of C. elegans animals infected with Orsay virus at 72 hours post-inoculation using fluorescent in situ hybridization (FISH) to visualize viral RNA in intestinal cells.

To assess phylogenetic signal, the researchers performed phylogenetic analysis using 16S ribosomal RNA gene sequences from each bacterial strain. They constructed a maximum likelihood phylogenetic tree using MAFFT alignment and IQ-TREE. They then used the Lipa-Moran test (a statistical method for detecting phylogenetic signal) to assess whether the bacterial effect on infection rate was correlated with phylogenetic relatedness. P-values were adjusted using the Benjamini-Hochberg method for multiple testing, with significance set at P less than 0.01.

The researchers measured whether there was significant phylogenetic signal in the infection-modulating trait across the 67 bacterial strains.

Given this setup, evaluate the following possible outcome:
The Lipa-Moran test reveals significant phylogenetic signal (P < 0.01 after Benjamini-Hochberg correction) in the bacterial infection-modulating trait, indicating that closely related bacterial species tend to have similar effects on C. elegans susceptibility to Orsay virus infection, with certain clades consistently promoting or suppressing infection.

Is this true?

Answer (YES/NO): NO